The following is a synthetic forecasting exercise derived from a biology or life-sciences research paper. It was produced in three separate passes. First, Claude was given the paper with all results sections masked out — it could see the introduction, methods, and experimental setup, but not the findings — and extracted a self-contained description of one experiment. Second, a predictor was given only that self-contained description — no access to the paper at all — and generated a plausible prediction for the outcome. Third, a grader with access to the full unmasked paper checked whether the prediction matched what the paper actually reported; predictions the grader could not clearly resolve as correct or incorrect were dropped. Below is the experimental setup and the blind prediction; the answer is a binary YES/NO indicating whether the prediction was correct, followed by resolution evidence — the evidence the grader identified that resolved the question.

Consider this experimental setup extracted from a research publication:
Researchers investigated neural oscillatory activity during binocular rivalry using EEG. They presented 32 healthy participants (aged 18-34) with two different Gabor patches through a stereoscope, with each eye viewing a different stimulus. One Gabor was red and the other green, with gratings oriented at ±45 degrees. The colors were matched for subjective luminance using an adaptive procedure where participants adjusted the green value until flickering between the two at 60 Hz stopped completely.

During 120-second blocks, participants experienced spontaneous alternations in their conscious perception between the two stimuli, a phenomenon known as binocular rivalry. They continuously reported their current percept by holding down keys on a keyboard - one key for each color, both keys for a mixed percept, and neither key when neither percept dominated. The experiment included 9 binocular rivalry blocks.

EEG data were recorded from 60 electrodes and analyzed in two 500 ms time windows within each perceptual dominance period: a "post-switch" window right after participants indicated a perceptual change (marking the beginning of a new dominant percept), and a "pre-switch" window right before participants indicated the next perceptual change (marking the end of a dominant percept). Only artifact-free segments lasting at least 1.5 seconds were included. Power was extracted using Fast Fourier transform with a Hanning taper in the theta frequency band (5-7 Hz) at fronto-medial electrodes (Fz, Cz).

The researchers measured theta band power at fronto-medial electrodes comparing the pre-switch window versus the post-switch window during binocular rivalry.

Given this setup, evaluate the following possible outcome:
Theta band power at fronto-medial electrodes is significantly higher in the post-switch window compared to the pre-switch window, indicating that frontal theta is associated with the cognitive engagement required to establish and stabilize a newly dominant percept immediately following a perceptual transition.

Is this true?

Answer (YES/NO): NO